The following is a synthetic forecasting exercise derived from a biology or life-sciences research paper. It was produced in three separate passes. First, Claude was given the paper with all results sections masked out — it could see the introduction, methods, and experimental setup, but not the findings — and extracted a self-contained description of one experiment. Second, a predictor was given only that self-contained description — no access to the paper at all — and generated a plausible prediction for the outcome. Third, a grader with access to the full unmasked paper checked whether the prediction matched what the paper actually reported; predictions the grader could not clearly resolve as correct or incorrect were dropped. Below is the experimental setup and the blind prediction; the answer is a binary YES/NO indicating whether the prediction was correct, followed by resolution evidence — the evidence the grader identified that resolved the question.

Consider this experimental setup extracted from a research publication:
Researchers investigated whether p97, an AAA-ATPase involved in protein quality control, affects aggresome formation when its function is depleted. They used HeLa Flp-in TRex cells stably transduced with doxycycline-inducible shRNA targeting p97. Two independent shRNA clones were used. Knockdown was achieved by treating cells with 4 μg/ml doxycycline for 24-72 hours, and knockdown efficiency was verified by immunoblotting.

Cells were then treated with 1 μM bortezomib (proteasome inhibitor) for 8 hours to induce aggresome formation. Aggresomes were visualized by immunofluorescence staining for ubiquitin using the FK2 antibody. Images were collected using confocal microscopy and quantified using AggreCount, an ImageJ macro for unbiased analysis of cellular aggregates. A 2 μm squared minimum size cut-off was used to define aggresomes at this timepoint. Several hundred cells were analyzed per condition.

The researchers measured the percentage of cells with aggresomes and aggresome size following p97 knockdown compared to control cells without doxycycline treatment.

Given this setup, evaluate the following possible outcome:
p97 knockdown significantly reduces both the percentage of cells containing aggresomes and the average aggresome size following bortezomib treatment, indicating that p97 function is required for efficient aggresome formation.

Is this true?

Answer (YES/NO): NO